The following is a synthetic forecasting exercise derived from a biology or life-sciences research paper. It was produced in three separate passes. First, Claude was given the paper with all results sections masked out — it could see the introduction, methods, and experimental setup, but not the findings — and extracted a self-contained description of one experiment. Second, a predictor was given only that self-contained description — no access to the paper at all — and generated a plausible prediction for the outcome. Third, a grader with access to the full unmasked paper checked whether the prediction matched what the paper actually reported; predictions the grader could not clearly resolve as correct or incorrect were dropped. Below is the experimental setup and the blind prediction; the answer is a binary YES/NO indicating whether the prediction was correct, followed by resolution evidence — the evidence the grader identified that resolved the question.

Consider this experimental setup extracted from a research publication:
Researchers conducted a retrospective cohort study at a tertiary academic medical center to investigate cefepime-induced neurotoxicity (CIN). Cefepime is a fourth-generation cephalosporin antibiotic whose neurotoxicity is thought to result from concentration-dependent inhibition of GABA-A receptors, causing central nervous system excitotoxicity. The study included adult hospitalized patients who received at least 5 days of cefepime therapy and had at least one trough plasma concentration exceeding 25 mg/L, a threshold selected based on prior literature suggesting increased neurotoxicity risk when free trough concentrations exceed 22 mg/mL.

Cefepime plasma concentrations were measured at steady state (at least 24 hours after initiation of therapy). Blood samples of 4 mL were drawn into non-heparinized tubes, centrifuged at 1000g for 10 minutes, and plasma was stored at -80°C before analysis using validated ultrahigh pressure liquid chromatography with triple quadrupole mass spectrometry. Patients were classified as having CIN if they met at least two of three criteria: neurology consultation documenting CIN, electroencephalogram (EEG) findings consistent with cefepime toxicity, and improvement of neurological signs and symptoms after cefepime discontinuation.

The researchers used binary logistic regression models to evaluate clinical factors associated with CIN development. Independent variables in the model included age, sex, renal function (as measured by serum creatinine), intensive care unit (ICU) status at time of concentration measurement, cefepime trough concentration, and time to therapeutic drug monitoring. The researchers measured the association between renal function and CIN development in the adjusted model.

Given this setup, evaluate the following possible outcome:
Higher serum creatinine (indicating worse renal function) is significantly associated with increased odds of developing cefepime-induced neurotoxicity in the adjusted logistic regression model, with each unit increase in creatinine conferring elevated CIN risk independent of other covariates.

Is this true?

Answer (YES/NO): NO